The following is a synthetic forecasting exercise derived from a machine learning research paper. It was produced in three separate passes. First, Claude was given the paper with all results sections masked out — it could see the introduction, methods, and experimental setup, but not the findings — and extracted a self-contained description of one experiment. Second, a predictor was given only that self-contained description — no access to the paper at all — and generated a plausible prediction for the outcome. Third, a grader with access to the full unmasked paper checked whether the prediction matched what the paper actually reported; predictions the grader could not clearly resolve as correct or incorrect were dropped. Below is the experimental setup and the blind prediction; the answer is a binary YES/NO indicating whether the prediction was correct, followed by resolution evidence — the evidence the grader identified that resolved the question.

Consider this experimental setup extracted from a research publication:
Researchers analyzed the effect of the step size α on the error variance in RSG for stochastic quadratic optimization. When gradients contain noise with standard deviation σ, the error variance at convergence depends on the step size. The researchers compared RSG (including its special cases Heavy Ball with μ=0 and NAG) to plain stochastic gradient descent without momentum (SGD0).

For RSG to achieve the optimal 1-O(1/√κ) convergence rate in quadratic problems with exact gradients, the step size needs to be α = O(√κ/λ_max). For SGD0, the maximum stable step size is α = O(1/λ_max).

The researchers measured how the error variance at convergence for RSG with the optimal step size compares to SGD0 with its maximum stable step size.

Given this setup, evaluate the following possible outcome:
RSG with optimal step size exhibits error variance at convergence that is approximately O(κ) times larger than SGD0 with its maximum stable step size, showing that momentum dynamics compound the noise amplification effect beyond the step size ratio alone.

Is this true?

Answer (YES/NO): YES